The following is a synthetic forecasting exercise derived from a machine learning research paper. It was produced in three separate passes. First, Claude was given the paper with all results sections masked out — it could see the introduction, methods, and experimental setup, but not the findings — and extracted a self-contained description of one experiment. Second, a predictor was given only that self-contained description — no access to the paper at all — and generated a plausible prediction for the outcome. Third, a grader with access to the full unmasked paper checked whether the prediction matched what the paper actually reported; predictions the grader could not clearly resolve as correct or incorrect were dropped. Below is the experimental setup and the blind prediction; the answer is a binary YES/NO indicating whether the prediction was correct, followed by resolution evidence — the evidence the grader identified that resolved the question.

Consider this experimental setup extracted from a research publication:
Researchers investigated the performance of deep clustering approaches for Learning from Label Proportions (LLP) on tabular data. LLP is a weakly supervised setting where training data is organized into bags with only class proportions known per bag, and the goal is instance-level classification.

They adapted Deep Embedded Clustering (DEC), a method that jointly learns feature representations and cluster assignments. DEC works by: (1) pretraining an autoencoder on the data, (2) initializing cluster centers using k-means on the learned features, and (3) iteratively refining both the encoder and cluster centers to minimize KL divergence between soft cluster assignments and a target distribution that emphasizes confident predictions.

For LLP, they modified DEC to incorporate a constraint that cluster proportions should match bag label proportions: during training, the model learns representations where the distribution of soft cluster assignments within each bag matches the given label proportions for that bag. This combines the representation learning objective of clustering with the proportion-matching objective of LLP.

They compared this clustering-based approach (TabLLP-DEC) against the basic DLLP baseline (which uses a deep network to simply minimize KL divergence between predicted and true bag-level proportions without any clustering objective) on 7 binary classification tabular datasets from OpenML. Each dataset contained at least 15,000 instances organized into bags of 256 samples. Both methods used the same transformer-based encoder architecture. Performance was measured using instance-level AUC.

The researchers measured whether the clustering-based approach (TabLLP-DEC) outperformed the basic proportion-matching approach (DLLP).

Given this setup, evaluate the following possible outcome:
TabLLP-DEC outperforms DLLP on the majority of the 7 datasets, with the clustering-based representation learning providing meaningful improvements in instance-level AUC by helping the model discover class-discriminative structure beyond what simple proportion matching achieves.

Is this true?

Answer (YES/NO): NO